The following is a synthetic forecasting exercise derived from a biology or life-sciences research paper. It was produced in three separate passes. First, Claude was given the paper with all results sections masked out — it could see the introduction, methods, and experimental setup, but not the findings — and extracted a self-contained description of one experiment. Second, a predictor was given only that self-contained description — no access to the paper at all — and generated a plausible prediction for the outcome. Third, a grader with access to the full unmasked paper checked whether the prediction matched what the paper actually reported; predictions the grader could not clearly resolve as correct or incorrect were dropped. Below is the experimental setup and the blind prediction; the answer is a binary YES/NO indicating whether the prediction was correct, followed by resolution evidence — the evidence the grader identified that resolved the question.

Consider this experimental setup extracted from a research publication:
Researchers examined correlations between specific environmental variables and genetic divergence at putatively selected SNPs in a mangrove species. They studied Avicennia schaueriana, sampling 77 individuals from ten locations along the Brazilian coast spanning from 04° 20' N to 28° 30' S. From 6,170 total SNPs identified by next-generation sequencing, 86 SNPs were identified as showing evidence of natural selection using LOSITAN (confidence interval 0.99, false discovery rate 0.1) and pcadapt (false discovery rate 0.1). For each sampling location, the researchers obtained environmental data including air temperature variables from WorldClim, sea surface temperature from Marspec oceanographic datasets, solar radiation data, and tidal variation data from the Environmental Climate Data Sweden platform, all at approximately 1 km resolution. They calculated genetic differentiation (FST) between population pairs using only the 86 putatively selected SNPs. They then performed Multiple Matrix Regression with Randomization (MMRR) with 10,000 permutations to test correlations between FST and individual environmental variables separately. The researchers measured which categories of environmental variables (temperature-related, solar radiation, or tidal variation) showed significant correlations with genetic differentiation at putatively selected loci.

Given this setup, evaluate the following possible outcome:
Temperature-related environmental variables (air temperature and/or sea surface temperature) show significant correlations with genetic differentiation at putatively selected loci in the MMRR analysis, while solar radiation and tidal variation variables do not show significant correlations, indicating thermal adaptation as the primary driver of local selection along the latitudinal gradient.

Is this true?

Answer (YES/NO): NO